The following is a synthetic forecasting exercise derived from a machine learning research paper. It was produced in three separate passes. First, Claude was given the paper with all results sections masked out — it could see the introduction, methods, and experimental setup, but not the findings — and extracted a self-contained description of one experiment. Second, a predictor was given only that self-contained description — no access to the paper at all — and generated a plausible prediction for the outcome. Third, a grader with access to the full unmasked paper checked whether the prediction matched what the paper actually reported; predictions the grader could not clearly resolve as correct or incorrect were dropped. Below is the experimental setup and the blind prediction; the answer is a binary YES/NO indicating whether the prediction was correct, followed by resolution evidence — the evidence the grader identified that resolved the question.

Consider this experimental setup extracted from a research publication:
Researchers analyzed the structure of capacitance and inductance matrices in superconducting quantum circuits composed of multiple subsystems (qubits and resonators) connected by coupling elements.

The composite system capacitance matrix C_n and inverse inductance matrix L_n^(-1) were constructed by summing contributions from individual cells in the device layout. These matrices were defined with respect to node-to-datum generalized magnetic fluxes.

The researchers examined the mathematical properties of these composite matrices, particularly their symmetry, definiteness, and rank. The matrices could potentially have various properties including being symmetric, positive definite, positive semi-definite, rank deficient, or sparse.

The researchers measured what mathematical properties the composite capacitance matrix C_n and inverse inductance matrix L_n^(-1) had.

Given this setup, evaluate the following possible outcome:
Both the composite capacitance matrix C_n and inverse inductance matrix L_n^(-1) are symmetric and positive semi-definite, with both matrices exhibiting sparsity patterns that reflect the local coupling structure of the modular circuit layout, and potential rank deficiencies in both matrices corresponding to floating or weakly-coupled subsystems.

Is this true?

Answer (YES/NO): NO